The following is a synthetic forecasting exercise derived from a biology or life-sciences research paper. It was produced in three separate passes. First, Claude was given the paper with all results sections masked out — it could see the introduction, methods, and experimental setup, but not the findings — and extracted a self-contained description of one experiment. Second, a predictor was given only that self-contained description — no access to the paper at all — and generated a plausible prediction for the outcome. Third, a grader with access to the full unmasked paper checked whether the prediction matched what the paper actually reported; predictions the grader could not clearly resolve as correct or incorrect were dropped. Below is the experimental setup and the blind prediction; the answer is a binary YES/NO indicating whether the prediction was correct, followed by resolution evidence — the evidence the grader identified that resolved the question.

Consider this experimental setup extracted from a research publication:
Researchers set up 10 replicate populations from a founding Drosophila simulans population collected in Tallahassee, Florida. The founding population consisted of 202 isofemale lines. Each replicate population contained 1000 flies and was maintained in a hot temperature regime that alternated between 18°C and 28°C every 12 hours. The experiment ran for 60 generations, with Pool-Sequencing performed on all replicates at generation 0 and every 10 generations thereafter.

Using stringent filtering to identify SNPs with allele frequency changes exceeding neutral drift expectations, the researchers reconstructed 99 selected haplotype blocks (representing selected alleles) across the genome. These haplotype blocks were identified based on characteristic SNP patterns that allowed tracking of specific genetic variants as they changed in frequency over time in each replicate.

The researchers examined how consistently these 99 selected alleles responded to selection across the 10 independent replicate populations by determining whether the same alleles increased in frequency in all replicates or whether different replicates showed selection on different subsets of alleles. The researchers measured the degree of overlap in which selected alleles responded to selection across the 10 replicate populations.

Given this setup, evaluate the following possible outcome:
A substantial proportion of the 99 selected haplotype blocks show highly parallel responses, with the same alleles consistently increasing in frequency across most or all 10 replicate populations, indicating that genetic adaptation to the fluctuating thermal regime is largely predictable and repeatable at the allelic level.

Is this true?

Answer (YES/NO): NO